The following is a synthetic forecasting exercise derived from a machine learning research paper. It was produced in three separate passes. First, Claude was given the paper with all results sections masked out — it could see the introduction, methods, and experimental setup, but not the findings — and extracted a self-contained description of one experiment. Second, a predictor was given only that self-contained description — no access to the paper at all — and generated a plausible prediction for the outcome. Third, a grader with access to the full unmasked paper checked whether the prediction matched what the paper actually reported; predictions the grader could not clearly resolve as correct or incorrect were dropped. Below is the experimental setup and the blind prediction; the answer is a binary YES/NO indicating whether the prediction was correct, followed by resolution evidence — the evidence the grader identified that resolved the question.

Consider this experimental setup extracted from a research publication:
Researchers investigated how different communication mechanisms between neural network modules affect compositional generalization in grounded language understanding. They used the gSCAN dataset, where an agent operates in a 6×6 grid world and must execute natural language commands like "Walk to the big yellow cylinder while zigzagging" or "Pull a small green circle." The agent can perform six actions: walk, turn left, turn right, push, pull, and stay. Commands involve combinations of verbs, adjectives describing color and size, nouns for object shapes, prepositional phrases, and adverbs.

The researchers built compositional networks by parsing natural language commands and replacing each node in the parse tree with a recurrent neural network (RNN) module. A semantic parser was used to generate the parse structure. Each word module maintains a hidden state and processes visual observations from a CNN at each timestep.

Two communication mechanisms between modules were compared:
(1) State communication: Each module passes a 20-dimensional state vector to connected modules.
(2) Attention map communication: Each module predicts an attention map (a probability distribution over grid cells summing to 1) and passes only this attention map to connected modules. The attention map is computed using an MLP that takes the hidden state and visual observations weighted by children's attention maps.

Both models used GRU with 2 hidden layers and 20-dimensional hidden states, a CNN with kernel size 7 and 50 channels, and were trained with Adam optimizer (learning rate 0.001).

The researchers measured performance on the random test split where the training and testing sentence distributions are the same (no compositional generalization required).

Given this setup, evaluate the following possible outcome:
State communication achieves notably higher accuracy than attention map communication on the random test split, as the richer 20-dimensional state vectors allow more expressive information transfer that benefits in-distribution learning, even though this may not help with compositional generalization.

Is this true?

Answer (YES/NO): NO